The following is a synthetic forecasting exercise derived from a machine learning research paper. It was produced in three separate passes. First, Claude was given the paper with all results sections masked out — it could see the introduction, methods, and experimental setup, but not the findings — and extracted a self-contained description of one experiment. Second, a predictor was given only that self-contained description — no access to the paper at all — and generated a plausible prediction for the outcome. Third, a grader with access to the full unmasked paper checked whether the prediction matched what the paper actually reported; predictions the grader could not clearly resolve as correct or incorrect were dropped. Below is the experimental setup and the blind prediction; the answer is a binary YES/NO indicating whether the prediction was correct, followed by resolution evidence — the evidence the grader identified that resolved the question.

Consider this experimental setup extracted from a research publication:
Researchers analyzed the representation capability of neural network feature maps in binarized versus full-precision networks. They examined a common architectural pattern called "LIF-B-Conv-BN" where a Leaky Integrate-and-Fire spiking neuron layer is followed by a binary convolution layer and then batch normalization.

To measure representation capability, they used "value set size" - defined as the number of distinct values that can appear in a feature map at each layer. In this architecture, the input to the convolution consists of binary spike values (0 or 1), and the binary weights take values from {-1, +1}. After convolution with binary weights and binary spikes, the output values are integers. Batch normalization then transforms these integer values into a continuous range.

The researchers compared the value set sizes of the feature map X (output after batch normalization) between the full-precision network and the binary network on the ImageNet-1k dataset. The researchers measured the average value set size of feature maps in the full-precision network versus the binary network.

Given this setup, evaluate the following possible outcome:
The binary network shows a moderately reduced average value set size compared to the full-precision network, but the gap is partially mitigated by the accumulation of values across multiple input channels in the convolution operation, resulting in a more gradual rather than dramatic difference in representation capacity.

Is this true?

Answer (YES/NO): NO